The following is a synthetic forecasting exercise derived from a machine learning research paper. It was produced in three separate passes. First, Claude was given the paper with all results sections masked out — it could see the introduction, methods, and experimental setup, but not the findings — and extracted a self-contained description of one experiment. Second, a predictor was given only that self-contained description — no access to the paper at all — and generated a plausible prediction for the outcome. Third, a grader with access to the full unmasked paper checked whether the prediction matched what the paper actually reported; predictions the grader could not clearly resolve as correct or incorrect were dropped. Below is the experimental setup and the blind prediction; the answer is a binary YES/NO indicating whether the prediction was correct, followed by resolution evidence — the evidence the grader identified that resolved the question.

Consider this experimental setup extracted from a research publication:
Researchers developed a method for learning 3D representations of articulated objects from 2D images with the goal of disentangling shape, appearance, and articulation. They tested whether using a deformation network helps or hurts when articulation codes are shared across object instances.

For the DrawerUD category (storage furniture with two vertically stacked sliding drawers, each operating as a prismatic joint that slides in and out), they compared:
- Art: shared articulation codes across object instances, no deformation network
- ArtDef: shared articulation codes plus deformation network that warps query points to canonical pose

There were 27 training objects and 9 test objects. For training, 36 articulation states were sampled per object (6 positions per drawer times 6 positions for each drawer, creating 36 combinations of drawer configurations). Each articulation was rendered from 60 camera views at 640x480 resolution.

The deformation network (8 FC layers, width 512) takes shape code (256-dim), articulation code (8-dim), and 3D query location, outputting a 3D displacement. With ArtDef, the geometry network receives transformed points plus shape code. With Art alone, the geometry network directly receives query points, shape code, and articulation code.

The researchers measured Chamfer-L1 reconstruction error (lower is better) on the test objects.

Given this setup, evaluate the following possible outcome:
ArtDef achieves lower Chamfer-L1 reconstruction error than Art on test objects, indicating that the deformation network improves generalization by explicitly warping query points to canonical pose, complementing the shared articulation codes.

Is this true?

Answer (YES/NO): NO